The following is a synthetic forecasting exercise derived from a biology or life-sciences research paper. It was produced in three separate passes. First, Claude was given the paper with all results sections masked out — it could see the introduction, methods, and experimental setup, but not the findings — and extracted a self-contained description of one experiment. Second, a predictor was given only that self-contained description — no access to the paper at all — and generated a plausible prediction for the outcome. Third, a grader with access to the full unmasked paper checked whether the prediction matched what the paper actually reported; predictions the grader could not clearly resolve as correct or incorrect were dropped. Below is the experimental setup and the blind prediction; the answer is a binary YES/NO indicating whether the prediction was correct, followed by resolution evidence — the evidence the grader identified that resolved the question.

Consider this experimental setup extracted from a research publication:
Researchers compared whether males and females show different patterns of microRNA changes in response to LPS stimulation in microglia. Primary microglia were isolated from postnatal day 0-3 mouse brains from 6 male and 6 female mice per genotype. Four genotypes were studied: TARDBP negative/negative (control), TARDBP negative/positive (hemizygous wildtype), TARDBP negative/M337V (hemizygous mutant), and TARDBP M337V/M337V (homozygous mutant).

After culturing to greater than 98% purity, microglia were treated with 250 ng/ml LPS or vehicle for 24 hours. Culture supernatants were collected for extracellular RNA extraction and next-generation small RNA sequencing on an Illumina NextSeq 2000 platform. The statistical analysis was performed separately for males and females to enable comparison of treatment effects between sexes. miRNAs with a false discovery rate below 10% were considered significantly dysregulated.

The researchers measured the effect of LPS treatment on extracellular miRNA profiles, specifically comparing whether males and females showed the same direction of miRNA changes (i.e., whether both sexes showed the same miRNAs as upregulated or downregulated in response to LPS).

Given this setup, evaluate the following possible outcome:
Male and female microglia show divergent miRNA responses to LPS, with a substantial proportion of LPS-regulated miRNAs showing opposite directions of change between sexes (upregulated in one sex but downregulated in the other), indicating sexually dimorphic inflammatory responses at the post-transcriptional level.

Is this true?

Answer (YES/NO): NO